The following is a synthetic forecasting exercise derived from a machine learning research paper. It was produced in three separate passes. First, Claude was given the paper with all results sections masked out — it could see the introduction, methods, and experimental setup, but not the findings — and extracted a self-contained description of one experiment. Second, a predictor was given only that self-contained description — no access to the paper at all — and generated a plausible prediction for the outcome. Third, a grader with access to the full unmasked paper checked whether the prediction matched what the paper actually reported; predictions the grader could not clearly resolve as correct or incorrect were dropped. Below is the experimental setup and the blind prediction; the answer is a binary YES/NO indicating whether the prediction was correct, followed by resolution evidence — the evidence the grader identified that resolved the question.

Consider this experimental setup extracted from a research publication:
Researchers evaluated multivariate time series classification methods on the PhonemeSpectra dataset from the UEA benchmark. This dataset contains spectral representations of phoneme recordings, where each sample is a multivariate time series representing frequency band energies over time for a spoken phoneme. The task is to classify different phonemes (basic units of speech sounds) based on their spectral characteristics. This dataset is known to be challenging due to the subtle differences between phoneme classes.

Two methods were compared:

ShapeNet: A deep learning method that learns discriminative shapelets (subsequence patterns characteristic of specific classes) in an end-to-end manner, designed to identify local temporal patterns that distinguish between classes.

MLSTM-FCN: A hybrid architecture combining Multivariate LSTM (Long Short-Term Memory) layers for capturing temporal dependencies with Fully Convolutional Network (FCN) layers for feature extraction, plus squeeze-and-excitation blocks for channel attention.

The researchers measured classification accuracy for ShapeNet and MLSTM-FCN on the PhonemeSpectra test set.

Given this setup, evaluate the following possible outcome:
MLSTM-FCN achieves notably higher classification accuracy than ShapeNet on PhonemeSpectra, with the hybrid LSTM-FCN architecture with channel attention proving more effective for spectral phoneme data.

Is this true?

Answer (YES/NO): NO